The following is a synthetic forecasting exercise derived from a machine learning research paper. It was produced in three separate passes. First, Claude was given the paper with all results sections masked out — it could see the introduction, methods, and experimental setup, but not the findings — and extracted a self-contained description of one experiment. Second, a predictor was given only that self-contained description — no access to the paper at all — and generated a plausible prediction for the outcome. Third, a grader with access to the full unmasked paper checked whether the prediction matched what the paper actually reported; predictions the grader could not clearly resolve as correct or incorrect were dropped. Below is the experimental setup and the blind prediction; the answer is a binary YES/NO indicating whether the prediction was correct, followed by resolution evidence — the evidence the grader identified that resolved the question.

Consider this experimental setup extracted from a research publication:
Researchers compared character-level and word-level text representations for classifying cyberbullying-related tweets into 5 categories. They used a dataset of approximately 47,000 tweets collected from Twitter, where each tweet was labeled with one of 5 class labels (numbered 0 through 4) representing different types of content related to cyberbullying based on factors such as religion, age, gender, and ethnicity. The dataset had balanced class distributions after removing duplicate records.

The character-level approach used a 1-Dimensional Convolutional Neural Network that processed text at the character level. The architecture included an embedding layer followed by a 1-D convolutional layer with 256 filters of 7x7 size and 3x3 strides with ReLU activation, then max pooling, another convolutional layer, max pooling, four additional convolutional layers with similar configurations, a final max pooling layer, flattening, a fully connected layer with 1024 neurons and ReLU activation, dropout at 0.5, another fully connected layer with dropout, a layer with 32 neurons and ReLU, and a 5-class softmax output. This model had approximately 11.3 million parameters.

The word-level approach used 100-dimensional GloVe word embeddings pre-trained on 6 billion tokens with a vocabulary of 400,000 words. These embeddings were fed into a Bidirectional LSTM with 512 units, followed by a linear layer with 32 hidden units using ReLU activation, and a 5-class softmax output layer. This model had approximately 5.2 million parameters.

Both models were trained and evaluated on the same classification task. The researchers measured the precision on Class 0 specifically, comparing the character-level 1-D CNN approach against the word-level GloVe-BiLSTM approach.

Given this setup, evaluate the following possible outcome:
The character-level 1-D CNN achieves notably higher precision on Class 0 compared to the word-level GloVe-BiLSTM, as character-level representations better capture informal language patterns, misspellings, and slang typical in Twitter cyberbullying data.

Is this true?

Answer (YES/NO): NO